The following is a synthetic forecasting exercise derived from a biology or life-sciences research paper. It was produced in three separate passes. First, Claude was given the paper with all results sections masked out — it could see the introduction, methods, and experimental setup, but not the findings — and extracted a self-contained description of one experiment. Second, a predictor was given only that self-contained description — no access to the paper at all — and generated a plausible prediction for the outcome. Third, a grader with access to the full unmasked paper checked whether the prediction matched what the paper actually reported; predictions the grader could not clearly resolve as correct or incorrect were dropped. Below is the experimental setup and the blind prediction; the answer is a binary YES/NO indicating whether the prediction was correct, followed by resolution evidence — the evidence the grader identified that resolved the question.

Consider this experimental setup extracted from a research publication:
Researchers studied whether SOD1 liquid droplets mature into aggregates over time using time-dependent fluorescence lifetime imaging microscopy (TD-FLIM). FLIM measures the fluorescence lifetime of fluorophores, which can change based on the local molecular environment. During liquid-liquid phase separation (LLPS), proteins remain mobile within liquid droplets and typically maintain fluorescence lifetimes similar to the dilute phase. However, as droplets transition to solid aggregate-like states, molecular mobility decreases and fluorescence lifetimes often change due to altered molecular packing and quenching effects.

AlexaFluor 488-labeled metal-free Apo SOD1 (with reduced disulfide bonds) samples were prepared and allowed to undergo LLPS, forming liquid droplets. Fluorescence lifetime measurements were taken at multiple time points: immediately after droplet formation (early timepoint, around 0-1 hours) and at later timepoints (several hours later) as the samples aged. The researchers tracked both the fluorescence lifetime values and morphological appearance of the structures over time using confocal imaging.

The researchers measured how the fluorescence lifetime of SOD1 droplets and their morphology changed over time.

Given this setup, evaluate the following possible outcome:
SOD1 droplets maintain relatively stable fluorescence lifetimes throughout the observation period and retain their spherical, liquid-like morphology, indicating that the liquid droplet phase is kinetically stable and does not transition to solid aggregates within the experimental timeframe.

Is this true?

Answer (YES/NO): NO